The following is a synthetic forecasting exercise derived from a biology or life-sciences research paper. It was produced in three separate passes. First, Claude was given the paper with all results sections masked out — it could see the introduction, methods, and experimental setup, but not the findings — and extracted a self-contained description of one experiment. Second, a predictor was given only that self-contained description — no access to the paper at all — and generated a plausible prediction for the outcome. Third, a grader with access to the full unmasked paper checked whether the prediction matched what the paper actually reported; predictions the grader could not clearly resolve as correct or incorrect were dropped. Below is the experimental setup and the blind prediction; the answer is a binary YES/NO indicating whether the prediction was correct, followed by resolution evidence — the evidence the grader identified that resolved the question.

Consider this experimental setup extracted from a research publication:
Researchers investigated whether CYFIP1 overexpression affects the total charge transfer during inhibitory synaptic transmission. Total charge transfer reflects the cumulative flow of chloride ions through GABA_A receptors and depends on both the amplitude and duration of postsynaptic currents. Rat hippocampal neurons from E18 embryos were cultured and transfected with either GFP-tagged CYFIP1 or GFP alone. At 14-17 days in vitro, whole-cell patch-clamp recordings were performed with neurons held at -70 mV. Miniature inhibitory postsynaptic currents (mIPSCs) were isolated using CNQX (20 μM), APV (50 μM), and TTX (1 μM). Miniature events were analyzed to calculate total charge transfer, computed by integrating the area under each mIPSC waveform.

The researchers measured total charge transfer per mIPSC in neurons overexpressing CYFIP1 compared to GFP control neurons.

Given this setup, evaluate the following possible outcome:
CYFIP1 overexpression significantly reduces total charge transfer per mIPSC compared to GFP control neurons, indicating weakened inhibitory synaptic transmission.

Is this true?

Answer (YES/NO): YES